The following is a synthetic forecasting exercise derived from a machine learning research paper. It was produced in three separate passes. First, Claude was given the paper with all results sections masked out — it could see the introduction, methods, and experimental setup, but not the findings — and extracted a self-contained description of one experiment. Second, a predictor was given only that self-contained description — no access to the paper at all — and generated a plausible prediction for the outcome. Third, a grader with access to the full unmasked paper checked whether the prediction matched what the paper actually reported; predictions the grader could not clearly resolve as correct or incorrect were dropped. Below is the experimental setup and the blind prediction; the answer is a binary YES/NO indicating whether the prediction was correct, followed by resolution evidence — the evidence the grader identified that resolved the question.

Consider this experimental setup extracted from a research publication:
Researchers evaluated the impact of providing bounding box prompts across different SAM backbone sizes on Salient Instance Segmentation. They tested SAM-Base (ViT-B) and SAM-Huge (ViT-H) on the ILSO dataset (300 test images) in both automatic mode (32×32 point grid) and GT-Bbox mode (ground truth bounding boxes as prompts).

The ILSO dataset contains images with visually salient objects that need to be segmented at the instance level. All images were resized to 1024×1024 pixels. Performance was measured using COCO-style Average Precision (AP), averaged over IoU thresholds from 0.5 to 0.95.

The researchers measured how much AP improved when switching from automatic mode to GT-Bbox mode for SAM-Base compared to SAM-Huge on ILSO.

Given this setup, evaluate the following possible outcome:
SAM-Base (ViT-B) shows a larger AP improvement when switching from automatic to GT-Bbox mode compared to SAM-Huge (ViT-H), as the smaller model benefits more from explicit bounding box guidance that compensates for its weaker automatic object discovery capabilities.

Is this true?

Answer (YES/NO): YES